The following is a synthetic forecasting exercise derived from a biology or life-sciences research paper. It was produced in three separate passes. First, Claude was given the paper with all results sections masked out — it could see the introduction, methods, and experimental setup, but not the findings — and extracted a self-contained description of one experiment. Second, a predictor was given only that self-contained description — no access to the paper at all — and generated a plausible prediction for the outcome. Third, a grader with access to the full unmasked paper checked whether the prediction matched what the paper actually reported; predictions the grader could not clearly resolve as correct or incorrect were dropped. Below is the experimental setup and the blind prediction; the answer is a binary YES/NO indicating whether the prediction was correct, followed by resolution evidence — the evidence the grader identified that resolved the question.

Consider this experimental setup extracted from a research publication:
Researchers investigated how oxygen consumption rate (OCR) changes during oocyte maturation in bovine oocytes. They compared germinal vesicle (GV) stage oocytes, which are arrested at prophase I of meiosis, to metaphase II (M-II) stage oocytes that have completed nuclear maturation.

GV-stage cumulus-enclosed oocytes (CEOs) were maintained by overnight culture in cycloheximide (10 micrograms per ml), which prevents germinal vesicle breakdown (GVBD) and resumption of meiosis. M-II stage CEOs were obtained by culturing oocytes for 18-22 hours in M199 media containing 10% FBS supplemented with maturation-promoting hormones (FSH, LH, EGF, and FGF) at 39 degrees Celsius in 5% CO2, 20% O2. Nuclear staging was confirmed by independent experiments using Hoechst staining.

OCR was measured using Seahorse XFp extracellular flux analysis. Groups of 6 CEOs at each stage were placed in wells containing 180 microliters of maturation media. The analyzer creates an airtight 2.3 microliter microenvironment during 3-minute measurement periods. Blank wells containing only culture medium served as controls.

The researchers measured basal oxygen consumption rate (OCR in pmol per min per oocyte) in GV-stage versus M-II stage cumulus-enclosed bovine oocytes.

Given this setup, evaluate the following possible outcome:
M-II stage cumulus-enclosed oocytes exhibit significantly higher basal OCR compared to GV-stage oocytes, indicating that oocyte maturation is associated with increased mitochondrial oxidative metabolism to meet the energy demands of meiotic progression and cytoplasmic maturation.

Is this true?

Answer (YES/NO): NO